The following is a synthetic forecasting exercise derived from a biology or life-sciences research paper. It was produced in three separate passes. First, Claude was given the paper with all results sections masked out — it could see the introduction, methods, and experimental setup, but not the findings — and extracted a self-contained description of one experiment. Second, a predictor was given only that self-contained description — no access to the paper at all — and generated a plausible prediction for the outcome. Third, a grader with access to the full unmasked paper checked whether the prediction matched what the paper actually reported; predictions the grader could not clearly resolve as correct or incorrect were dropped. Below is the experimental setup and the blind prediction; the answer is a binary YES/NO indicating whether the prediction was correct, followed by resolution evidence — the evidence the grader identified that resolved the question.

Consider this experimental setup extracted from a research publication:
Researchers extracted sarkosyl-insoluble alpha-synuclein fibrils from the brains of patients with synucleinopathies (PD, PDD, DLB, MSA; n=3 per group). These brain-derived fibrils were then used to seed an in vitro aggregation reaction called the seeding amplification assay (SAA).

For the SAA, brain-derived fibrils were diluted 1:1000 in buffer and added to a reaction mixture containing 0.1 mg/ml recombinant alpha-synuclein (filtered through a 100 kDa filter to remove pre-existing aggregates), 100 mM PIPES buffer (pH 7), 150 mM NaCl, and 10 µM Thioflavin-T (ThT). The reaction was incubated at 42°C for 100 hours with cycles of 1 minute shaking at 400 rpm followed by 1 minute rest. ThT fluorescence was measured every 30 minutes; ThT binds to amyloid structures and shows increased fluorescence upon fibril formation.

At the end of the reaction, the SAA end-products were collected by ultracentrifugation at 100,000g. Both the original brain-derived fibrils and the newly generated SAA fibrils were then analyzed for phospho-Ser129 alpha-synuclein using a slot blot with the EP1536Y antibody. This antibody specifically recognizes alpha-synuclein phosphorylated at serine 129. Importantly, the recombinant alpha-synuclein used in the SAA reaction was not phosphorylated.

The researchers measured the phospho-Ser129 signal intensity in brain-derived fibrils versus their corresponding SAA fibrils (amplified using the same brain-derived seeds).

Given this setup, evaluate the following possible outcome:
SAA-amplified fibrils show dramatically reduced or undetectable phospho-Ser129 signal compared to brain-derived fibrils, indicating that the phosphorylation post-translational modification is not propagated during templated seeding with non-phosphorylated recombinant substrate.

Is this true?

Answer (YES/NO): YES